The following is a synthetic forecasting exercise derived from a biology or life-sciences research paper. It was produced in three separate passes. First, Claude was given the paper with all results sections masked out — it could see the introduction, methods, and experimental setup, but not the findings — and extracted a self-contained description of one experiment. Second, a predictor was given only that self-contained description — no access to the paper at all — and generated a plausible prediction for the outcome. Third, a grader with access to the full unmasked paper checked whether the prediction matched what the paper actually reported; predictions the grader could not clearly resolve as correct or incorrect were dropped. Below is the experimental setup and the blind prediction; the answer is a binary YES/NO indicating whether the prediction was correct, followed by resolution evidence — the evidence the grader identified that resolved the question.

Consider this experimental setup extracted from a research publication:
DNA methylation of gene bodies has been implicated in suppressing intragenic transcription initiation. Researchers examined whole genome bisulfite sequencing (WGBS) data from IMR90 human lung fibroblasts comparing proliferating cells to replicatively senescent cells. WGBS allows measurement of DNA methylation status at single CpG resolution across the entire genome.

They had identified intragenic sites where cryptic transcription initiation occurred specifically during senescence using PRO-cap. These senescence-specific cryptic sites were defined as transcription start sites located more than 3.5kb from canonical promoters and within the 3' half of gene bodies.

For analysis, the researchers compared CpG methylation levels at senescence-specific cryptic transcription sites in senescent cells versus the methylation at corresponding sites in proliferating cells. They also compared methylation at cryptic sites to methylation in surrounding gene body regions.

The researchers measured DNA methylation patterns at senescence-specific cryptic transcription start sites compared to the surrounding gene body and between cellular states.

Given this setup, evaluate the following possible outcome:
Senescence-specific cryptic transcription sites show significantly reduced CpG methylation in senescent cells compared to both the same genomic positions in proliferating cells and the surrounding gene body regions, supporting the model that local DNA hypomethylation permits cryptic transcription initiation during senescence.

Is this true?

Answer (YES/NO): YES